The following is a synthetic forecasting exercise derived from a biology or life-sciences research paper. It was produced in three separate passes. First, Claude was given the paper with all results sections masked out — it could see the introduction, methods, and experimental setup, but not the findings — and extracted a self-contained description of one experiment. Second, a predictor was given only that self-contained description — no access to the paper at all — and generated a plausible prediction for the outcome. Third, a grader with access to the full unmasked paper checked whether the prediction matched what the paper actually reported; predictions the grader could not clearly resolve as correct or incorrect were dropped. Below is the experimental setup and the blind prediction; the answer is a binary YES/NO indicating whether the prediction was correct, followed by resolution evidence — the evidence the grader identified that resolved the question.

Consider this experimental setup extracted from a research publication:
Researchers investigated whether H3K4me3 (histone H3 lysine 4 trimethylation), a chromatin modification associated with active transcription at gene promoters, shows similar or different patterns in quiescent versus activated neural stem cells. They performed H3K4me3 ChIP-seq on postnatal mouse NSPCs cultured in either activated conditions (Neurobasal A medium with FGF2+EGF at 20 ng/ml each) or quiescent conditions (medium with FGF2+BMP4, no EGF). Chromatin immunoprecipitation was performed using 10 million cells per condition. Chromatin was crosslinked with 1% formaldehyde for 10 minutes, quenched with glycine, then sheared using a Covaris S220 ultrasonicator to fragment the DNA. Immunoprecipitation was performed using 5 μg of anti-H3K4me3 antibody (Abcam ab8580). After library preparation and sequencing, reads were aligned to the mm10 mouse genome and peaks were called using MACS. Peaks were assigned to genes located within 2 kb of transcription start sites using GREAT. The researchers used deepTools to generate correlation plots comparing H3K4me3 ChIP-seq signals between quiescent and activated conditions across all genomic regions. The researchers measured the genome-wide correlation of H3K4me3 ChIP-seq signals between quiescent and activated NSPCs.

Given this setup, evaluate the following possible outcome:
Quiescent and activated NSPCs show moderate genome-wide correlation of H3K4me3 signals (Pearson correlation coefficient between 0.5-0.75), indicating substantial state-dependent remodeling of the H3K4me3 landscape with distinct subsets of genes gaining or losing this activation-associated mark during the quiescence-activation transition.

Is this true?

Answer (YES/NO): NO